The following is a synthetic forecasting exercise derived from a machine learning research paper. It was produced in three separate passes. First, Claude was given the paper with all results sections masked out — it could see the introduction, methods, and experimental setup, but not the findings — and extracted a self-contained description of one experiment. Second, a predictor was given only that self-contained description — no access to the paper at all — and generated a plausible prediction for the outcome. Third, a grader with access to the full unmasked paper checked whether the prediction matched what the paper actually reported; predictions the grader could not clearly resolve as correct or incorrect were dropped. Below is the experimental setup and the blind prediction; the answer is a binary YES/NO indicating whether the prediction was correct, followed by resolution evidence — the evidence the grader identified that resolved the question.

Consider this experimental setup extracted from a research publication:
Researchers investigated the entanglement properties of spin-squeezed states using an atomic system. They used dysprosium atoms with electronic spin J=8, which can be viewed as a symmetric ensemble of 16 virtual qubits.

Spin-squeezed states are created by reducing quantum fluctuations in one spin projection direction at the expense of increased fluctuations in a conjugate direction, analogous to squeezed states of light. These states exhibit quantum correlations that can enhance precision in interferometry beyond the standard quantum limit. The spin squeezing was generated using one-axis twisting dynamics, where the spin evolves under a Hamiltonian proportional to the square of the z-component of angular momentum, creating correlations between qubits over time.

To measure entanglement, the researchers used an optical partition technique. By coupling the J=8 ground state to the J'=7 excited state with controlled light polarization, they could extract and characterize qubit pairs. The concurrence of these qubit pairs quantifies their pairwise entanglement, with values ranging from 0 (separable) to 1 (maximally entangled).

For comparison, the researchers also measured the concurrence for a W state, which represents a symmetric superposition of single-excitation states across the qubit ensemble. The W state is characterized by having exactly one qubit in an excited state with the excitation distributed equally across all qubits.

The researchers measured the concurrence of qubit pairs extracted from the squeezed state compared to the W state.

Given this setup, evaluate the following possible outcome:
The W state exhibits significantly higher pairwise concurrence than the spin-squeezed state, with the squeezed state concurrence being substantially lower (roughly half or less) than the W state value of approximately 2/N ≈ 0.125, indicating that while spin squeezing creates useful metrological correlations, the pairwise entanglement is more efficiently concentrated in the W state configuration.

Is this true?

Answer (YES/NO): NO